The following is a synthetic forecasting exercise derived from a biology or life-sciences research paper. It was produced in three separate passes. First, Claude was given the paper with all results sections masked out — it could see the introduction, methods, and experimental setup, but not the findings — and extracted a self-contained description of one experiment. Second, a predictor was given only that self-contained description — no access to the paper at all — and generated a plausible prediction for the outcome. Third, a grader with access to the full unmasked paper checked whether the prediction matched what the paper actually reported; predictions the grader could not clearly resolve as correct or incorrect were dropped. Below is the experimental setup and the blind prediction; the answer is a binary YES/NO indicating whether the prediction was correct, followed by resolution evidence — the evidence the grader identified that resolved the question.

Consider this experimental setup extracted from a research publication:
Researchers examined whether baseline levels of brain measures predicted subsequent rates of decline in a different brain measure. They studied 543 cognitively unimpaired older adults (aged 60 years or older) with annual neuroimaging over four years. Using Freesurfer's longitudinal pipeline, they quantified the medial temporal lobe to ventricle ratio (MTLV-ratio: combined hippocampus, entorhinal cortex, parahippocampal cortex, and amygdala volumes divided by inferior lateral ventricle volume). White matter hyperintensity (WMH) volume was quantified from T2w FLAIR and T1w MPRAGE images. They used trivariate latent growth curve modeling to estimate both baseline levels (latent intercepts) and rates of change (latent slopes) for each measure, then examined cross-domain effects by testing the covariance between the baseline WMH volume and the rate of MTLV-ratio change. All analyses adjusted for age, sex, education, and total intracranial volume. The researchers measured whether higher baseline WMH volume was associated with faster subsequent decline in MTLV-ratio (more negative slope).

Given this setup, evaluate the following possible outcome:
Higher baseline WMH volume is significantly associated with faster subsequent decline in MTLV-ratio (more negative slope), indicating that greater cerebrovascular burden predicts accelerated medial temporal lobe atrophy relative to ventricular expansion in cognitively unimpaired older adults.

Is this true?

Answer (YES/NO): YES